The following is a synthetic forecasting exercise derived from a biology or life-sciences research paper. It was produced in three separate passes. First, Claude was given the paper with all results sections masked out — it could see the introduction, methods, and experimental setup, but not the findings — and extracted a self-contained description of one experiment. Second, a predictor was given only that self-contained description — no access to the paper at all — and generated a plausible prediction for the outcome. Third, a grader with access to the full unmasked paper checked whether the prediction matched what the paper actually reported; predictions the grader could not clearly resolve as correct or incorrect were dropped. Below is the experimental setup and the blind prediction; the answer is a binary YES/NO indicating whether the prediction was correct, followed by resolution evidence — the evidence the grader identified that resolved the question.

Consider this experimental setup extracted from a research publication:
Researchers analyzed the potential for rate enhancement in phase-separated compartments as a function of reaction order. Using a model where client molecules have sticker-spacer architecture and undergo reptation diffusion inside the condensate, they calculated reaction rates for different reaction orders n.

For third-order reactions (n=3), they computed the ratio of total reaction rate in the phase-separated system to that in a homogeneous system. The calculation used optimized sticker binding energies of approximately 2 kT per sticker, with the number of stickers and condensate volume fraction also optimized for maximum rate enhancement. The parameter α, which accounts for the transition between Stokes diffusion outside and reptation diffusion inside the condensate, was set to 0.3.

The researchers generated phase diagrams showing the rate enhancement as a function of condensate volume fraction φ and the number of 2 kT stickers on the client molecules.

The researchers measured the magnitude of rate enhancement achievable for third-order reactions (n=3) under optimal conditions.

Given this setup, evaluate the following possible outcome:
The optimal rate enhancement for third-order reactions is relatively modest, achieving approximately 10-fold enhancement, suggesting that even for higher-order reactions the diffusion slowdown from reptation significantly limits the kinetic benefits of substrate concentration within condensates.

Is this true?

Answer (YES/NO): NO